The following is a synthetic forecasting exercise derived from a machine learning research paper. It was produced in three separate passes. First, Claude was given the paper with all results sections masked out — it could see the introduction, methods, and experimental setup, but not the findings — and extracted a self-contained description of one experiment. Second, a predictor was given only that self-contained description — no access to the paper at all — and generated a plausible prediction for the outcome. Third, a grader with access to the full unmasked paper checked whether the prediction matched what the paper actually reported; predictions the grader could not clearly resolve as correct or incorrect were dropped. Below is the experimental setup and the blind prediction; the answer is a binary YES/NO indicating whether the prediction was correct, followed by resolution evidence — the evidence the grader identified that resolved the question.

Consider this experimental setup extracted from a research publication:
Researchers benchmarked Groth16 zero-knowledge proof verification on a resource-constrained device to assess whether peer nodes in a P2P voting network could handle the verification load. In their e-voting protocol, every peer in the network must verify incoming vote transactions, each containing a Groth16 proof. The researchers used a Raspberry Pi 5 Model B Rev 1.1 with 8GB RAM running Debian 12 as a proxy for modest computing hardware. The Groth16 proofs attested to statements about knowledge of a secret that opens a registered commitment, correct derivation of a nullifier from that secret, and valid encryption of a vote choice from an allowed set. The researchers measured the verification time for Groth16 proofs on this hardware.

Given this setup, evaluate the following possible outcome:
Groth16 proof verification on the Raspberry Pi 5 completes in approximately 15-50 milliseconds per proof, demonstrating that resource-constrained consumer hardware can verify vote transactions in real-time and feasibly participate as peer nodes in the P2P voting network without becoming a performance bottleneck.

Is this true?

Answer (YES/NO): NO